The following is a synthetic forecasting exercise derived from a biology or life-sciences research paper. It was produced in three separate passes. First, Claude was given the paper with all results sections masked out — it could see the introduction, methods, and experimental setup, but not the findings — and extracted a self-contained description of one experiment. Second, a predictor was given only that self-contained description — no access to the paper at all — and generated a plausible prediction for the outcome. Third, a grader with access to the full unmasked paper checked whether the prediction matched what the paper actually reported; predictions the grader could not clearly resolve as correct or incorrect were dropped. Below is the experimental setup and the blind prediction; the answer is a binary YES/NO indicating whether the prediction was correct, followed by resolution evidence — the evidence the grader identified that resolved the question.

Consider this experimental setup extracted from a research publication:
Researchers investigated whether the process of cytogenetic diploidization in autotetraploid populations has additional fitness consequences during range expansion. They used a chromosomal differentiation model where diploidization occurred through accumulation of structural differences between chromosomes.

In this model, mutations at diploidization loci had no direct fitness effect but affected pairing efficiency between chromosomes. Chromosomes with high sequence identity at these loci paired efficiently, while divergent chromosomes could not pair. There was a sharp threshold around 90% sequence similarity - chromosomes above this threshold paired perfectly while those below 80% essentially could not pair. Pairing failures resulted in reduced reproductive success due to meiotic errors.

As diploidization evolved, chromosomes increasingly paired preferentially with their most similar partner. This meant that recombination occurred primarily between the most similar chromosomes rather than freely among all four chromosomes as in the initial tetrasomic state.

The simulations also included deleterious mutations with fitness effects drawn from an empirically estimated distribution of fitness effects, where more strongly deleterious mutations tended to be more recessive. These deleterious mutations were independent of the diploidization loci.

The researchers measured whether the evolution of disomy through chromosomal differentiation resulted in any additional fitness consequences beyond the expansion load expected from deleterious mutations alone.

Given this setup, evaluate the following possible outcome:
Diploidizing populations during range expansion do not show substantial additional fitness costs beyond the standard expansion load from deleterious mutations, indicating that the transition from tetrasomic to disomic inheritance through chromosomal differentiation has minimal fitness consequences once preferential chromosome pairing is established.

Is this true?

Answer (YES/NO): NO